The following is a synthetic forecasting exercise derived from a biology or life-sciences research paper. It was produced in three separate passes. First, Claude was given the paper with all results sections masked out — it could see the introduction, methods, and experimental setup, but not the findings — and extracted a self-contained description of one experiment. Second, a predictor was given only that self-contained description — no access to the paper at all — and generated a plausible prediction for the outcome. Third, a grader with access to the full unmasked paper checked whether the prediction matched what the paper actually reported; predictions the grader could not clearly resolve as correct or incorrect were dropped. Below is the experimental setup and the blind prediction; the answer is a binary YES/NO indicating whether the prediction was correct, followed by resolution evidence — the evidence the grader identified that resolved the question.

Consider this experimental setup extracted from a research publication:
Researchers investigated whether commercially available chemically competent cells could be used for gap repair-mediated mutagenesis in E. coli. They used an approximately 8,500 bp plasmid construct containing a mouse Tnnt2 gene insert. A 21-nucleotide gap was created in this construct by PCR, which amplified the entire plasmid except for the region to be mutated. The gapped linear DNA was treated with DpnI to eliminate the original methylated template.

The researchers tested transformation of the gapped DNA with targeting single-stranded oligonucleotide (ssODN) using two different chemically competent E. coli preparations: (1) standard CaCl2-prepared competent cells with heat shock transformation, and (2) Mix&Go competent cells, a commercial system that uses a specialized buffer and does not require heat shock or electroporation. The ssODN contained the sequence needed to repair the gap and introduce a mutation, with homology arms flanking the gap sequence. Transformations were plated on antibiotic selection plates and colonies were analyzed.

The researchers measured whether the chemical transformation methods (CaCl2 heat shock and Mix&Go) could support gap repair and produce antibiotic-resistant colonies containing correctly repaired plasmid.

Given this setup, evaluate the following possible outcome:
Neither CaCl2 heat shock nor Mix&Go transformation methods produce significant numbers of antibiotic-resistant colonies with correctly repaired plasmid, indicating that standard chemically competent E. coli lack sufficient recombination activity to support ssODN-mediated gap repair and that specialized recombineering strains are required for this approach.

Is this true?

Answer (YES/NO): NO